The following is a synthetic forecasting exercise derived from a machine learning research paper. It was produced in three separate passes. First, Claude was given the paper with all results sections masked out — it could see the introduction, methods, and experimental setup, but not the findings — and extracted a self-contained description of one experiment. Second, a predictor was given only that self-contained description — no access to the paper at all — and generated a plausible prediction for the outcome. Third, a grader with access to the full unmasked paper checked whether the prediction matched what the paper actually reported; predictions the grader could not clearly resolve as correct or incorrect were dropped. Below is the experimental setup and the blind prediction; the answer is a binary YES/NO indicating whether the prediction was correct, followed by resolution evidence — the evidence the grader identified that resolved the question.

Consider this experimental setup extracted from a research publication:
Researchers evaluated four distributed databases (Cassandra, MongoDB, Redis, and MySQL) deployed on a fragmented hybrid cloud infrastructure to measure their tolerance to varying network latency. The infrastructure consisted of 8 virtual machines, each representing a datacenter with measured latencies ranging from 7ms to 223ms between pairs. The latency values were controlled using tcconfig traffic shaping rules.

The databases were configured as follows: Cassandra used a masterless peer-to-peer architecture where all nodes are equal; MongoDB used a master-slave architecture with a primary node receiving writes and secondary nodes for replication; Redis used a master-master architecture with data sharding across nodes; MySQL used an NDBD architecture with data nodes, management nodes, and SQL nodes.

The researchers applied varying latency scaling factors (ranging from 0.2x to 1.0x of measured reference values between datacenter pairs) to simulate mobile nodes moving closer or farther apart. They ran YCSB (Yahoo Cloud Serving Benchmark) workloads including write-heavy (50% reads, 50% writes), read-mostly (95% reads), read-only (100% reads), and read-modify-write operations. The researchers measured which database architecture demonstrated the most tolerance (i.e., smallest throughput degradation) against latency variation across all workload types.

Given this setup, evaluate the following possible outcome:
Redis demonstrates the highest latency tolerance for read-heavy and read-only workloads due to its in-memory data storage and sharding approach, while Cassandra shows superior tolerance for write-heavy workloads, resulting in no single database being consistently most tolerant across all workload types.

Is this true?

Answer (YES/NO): NO